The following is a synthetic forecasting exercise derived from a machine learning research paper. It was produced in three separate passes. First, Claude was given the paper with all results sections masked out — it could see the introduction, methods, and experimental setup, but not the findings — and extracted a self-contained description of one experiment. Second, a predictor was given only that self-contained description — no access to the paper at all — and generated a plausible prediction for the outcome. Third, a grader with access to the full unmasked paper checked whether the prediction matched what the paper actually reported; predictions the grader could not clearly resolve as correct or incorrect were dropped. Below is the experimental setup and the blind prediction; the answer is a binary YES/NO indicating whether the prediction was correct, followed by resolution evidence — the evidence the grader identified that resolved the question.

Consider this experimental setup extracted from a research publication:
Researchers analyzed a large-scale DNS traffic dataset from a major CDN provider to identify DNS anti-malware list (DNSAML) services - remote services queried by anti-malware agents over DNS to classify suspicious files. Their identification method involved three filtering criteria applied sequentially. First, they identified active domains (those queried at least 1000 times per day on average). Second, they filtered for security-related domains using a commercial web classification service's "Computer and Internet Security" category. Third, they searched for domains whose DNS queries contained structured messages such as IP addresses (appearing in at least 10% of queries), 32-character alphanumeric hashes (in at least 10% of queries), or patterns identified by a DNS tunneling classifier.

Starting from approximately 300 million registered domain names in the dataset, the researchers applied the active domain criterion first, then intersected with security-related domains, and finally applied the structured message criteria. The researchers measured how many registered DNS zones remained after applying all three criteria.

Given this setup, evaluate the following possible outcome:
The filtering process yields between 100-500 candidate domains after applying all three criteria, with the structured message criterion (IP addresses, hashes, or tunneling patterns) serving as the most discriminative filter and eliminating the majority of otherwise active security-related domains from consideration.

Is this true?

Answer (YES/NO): NO